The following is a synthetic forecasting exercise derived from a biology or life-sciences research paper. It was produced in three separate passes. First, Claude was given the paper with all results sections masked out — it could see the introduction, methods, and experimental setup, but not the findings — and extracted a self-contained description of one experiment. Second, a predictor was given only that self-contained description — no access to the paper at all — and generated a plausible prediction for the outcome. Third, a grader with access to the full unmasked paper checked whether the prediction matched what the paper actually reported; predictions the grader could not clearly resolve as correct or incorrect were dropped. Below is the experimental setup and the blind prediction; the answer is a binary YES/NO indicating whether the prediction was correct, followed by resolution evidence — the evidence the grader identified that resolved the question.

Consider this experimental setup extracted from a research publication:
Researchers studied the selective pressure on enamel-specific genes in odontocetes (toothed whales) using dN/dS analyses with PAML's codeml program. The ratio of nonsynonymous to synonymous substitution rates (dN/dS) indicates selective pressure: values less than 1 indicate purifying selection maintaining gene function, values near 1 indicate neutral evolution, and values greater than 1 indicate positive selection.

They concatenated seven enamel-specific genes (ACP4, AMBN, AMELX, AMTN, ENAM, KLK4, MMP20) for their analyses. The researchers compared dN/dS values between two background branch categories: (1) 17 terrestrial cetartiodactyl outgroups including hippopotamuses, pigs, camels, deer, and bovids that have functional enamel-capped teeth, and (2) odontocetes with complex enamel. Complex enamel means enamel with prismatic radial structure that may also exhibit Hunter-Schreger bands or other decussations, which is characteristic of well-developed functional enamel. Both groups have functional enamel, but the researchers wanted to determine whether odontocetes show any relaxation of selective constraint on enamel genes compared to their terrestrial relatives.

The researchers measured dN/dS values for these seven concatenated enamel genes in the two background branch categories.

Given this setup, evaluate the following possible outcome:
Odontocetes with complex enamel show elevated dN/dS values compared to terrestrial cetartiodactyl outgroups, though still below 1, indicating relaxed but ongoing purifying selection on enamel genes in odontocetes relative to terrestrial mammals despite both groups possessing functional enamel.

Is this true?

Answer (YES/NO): YES